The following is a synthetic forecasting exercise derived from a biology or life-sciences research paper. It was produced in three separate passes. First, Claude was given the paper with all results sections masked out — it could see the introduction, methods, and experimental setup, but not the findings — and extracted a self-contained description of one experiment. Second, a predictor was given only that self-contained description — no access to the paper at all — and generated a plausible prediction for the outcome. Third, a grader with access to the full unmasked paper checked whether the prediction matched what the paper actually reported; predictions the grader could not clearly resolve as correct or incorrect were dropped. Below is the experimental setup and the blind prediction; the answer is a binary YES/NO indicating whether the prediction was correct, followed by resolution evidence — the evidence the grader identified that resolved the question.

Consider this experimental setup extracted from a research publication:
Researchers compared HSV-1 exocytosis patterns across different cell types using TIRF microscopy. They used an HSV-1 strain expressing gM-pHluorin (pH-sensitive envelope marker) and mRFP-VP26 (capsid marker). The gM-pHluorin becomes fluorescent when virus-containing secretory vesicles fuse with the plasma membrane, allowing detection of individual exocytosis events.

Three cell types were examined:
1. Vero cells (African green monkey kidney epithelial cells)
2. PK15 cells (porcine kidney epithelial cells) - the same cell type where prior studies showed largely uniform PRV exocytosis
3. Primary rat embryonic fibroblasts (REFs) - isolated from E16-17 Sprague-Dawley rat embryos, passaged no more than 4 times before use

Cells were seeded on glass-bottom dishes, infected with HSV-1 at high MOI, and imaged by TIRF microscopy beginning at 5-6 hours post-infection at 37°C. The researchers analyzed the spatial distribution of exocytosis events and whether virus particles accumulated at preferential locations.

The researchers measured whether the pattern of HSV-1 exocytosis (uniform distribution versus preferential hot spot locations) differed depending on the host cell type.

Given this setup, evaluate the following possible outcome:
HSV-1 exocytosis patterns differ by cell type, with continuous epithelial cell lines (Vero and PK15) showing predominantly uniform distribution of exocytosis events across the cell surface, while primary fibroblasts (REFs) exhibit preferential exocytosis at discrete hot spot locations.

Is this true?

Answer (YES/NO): NO